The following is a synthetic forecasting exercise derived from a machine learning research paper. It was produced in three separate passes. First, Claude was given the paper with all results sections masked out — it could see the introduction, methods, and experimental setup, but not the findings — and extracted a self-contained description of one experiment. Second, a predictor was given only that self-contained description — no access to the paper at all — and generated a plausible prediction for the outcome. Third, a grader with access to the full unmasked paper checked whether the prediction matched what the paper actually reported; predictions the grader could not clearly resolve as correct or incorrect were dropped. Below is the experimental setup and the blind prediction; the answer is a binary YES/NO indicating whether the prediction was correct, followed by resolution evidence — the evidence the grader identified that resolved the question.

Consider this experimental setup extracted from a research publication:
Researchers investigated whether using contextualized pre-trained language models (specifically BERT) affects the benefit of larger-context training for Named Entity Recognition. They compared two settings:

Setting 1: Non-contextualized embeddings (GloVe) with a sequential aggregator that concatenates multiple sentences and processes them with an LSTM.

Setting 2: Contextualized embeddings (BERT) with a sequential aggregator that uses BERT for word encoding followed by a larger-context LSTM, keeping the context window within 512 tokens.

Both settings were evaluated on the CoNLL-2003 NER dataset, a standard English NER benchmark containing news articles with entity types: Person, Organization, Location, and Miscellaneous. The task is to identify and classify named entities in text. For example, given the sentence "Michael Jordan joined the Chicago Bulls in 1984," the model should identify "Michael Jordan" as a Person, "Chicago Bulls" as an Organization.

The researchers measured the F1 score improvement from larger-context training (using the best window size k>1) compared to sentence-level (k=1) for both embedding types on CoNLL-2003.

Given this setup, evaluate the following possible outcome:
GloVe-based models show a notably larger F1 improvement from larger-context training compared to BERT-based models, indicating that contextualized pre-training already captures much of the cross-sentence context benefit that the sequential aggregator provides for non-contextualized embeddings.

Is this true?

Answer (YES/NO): NO